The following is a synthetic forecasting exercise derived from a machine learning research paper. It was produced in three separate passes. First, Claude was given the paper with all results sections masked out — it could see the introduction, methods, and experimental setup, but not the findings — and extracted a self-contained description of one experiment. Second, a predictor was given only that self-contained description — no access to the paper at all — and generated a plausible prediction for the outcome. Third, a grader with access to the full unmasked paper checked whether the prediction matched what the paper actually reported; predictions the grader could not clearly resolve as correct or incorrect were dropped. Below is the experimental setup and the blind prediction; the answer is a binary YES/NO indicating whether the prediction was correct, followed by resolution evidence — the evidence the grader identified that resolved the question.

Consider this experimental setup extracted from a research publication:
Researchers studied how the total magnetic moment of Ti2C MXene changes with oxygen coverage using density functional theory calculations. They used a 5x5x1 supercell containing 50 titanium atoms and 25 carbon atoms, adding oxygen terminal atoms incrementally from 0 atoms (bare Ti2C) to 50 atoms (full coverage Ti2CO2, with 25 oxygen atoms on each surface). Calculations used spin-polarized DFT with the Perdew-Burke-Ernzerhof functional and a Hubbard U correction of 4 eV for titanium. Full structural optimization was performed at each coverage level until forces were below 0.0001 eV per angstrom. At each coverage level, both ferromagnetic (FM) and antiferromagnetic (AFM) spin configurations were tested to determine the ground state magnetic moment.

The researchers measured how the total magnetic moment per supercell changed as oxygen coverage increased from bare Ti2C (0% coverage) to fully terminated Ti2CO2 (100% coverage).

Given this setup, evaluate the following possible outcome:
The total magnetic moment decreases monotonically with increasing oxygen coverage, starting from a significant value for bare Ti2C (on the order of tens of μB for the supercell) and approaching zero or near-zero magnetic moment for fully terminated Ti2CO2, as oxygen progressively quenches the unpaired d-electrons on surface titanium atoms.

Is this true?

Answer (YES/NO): NO